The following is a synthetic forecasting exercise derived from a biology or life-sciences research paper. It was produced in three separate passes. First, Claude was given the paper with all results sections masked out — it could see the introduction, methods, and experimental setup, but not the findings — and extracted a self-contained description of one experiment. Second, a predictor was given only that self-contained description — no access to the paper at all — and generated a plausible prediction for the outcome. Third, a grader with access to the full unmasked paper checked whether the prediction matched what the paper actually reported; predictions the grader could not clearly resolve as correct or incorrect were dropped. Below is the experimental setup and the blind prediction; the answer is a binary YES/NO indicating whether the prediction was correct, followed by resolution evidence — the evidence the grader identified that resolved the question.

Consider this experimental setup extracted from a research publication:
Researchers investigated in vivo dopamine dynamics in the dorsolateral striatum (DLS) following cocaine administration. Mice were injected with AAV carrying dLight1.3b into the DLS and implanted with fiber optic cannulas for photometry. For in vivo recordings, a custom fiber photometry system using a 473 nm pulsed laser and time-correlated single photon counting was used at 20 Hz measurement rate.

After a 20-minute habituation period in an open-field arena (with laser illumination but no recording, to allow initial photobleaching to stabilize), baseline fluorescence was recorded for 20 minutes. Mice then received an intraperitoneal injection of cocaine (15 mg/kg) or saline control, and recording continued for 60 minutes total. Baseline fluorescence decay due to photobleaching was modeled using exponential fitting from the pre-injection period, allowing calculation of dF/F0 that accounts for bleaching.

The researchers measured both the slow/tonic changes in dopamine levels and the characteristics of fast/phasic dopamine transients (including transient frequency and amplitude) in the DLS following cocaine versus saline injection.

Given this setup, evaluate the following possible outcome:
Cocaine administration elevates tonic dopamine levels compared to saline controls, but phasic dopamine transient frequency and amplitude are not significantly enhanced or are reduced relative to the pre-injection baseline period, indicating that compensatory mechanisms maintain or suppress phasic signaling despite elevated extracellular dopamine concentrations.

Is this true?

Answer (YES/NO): NO